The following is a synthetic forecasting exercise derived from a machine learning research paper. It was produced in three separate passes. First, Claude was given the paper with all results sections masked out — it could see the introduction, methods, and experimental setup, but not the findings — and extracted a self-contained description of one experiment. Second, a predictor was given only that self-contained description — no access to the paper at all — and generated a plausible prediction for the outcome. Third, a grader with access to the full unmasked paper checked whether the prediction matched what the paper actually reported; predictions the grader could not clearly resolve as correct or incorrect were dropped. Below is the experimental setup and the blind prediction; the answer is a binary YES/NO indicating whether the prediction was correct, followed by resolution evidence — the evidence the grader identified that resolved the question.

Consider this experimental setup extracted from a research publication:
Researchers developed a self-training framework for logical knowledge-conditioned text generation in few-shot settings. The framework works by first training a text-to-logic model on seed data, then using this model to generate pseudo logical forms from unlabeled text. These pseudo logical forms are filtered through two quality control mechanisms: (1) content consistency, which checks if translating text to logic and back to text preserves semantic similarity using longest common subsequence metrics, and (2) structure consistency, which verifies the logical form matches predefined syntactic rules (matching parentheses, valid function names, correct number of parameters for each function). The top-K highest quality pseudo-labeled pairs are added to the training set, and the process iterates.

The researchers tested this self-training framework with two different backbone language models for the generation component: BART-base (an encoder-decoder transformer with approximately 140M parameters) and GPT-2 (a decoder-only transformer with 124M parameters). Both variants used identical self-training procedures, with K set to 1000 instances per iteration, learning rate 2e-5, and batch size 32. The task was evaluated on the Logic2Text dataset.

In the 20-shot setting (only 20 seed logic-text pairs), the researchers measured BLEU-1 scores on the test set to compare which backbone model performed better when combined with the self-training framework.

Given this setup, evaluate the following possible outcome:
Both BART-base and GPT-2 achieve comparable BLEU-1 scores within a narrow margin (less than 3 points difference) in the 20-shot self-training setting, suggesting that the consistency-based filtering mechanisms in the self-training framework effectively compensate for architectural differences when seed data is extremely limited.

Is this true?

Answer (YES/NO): NO